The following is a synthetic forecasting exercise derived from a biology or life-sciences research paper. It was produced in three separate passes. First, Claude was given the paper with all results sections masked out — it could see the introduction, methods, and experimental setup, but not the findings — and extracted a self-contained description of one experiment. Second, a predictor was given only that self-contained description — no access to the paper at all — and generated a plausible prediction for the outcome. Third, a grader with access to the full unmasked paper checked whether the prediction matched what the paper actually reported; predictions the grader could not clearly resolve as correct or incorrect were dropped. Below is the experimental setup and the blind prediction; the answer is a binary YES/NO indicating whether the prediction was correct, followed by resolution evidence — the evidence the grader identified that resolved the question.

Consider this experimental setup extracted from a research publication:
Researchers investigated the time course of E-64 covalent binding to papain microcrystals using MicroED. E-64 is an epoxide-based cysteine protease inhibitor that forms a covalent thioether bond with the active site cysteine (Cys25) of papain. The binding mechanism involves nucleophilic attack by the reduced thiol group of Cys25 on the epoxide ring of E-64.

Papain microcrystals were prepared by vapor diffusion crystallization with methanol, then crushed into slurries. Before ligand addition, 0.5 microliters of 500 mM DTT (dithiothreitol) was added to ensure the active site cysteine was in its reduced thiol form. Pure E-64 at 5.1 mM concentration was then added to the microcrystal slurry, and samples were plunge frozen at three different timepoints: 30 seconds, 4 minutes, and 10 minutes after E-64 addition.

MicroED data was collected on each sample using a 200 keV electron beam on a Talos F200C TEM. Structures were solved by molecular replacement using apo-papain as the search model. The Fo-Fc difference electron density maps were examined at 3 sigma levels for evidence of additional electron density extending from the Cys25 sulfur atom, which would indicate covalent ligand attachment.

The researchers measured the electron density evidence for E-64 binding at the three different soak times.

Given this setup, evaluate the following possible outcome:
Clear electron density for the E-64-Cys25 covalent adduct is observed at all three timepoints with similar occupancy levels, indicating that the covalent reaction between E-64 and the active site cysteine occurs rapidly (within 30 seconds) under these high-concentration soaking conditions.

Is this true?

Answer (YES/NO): NO